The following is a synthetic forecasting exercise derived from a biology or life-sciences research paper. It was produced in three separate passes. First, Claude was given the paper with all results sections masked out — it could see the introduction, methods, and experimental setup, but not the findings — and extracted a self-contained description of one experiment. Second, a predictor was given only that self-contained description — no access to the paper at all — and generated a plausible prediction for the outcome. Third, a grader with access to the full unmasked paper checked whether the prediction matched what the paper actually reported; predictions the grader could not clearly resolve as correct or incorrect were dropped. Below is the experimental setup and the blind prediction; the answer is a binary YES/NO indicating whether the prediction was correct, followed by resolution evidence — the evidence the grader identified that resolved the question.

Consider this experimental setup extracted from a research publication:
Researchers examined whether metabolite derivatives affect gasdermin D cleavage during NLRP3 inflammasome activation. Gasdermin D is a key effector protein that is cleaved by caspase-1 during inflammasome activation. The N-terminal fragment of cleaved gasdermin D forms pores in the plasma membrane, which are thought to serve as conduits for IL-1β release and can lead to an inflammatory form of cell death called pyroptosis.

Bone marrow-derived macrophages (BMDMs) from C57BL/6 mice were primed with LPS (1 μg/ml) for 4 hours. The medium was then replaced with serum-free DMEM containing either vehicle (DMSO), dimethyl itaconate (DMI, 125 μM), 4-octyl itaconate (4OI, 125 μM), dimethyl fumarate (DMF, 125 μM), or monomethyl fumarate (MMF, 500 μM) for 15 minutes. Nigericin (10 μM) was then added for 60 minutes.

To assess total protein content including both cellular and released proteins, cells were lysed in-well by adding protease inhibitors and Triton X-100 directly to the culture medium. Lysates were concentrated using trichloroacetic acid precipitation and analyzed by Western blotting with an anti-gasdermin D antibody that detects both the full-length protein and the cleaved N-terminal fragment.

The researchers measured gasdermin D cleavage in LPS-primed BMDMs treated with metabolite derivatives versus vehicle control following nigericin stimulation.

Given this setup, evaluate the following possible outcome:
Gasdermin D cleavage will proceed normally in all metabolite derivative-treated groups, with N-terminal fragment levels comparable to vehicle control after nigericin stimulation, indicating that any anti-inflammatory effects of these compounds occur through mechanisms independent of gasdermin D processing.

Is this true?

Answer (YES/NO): NO